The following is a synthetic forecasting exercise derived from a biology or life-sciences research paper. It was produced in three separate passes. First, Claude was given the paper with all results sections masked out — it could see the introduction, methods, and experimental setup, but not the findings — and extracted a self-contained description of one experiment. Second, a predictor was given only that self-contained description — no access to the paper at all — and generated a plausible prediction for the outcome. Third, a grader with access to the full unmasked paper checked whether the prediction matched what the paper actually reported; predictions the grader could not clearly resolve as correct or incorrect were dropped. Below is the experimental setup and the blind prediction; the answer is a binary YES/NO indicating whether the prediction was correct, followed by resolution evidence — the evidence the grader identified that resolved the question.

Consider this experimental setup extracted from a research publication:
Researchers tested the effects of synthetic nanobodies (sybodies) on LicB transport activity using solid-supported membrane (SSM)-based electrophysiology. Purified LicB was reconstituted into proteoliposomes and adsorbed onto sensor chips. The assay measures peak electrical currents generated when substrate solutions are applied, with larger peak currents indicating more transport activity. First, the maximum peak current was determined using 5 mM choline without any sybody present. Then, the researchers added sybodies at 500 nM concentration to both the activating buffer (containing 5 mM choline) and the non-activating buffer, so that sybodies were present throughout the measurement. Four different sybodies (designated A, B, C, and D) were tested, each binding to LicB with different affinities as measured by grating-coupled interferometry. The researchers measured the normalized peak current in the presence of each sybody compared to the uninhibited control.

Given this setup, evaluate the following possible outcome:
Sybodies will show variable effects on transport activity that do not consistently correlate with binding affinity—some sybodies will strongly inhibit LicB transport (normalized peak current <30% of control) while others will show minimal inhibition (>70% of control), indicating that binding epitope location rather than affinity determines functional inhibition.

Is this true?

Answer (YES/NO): YES